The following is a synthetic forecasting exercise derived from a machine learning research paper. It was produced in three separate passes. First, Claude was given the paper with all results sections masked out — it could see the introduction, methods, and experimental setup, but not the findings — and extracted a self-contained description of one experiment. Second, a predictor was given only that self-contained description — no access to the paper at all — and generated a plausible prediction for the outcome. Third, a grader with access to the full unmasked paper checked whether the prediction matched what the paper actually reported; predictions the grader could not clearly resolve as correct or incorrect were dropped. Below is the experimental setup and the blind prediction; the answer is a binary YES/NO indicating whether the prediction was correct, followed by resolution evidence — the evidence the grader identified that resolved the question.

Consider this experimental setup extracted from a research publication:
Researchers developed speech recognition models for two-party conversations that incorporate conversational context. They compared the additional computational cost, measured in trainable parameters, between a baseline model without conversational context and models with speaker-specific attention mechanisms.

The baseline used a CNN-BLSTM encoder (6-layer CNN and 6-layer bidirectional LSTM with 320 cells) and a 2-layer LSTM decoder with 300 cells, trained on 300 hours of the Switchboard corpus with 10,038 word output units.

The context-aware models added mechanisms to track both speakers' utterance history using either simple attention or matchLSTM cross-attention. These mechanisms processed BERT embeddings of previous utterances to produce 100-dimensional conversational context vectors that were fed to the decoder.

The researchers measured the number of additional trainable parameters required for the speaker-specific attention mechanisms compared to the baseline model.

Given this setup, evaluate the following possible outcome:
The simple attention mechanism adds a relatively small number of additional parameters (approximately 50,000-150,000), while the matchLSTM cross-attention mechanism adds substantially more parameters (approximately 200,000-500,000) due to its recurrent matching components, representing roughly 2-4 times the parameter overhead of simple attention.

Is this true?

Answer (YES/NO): NO